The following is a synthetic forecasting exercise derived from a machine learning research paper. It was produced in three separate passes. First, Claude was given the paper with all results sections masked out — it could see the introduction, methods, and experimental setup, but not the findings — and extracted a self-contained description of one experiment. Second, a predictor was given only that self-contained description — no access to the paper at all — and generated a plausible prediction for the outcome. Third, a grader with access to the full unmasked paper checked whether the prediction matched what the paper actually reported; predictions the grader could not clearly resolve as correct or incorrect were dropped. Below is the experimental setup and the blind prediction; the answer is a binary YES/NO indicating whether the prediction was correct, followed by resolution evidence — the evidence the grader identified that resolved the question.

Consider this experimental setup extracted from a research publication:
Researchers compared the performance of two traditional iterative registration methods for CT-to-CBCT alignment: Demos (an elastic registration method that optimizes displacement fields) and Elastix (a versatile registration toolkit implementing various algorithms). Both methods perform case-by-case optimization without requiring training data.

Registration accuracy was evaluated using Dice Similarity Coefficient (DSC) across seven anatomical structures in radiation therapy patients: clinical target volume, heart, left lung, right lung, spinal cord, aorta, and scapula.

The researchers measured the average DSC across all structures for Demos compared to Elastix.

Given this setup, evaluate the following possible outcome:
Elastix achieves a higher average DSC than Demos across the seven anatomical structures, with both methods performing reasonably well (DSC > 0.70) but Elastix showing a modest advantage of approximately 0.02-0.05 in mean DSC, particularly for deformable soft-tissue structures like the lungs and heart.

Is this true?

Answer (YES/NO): NO